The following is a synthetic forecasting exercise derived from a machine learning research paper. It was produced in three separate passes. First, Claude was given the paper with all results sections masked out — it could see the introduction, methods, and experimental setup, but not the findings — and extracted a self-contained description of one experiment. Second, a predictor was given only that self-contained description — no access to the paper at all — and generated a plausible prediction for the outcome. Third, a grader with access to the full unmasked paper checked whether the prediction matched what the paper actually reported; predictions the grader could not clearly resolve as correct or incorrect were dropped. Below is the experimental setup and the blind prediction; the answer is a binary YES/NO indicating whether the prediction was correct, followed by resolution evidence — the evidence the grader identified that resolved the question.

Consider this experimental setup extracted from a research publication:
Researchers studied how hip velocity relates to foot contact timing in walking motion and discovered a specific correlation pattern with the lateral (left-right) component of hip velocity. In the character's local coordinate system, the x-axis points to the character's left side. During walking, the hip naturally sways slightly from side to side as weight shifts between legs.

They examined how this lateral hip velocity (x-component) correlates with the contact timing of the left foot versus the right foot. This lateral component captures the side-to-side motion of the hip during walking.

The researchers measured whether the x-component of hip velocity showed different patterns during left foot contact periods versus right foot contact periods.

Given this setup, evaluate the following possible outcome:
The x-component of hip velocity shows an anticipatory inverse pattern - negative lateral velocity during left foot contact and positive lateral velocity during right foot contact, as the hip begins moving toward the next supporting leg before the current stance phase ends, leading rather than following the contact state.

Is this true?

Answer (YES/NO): NO